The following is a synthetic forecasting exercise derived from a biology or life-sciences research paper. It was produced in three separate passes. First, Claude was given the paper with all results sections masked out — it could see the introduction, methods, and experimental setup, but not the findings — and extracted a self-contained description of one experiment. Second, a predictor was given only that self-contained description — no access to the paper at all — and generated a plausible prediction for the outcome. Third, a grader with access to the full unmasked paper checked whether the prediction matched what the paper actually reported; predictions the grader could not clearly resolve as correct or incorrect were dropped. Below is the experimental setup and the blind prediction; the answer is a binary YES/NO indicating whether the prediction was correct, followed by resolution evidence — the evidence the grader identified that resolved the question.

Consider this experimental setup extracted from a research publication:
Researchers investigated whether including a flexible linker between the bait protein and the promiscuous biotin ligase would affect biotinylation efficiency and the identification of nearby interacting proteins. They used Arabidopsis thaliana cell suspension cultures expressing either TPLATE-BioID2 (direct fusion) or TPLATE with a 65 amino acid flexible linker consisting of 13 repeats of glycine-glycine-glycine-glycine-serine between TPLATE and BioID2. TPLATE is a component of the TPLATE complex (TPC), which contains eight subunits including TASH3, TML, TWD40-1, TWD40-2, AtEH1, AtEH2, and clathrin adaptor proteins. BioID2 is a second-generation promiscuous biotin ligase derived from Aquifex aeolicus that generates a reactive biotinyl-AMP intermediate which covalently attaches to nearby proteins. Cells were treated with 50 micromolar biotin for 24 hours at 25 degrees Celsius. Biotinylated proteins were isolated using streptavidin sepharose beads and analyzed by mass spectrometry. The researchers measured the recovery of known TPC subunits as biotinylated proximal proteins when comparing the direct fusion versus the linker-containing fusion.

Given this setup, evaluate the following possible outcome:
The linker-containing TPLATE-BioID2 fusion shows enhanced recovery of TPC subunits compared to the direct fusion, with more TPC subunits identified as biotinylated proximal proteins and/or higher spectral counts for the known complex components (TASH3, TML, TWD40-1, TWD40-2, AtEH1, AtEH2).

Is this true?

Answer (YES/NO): YES